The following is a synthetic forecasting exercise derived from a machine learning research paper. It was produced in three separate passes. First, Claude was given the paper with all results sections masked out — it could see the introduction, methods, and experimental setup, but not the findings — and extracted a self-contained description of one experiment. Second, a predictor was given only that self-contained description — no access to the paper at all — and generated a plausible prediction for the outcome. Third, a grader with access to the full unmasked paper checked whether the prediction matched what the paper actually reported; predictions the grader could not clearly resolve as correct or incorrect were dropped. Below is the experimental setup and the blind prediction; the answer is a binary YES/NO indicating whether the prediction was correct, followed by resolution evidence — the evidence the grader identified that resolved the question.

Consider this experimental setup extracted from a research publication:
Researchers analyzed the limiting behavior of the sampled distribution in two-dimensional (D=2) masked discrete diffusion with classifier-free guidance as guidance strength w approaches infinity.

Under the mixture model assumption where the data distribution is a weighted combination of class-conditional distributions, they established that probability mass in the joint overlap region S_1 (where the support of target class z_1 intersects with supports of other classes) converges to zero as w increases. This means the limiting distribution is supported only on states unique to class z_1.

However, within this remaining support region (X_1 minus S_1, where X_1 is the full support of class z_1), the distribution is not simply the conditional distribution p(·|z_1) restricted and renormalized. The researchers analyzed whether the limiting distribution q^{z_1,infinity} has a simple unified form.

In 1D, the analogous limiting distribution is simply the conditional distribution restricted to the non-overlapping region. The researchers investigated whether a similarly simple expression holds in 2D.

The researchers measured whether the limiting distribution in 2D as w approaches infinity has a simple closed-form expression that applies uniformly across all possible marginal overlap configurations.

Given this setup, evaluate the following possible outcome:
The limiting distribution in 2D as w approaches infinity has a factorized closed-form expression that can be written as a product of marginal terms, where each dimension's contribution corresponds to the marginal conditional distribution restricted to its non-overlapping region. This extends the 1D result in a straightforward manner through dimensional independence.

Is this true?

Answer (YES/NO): NO